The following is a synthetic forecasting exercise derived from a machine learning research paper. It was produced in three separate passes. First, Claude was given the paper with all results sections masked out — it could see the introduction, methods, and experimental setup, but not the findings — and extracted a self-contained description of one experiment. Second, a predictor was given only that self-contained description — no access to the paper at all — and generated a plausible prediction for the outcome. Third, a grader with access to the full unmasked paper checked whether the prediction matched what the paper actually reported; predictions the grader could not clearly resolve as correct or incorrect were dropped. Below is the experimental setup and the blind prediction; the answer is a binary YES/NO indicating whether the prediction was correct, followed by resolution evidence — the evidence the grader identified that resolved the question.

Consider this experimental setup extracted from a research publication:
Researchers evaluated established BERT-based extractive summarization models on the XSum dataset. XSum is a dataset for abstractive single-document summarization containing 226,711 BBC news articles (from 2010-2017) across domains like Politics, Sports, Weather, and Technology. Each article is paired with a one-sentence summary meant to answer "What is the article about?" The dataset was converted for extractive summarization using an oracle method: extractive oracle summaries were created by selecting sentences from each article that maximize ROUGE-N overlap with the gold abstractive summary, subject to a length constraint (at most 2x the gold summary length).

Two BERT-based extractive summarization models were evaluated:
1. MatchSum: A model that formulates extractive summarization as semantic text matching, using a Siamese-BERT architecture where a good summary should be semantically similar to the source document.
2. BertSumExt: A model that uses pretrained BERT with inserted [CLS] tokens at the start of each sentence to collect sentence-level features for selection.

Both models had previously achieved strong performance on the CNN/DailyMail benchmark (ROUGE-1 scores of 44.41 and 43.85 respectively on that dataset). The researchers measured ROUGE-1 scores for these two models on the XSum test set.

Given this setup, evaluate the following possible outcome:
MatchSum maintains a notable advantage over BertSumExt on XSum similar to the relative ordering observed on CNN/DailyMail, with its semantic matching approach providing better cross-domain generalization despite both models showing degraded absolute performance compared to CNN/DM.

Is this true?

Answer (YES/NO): NO